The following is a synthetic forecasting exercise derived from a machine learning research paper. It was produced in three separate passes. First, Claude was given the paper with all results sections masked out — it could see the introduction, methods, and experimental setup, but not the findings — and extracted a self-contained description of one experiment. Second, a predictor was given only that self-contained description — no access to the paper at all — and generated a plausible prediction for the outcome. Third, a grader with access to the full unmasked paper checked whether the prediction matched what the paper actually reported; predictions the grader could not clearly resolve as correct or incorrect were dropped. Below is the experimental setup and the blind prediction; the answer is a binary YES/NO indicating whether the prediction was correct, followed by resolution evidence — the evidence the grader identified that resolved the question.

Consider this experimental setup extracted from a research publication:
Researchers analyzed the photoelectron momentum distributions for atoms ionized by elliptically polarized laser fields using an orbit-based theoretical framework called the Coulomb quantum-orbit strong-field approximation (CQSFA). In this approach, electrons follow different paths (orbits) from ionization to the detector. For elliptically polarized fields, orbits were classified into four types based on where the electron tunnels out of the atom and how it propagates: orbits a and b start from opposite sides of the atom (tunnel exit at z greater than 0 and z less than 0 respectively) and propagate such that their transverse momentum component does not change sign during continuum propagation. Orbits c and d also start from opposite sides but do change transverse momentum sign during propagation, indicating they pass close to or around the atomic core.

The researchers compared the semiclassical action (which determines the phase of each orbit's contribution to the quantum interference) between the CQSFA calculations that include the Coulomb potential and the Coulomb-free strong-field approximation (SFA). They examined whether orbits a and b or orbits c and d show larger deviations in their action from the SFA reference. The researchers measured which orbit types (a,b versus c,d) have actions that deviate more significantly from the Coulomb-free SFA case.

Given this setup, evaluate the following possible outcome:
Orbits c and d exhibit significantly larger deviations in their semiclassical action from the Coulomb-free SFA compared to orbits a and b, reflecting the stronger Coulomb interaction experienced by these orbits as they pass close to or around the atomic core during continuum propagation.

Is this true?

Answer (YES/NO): YES